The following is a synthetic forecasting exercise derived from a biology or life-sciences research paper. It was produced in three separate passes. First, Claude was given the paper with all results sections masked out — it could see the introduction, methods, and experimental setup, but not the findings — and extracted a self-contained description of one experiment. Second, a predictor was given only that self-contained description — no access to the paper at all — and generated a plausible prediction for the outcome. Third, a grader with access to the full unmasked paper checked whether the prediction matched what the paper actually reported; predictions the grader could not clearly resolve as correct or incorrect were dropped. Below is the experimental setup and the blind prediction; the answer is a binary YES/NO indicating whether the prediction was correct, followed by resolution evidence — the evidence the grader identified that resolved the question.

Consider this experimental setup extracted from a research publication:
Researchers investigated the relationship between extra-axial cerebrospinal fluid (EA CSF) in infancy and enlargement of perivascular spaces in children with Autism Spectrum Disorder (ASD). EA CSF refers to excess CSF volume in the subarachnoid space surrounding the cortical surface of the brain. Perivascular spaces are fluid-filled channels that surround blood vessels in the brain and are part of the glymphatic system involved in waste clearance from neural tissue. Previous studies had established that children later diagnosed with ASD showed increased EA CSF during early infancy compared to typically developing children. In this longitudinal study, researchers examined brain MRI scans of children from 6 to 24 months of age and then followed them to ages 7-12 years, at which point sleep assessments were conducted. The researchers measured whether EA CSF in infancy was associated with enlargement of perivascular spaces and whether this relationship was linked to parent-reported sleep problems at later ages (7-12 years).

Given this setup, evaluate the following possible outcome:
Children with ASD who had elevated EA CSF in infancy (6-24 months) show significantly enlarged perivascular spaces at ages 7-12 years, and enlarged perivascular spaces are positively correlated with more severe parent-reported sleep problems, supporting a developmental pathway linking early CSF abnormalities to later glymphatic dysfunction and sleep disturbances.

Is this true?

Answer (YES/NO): NO